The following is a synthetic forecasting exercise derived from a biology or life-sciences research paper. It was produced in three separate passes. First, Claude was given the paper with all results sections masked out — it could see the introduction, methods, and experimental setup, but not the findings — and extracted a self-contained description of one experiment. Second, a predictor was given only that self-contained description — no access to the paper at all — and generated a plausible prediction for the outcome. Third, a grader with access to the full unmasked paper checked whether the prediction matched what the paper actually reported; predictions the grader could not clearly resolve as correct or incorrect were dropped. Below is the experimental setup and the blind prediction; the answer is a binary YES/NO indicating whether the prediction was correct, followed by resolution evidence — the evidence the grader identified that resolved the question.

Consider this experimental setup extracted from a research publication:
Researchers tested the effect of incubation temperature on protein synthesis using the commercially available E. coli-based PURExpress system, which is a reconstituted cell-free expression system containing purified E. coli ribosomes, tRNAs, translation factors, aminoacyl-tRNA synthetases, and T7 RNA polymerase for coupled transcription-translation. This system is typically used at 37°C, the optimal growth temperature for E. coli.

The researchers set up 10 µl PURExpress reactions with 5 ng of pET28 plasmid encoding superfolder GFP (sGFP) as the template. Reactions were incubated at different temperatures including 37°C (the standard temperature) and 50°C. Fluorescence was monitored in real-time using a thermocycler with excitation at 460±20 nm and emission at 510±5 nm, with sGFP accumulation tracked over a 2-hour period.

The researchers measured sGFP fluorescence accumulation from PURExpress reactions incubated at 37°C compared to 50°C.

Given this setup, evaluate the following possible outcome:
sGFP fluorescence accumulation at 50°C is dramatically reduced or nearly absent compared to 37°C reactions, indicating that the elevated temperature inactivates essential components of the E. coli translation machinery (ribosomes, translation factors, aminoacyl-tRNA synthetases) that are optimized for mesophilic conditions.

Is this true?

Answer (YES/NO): YES